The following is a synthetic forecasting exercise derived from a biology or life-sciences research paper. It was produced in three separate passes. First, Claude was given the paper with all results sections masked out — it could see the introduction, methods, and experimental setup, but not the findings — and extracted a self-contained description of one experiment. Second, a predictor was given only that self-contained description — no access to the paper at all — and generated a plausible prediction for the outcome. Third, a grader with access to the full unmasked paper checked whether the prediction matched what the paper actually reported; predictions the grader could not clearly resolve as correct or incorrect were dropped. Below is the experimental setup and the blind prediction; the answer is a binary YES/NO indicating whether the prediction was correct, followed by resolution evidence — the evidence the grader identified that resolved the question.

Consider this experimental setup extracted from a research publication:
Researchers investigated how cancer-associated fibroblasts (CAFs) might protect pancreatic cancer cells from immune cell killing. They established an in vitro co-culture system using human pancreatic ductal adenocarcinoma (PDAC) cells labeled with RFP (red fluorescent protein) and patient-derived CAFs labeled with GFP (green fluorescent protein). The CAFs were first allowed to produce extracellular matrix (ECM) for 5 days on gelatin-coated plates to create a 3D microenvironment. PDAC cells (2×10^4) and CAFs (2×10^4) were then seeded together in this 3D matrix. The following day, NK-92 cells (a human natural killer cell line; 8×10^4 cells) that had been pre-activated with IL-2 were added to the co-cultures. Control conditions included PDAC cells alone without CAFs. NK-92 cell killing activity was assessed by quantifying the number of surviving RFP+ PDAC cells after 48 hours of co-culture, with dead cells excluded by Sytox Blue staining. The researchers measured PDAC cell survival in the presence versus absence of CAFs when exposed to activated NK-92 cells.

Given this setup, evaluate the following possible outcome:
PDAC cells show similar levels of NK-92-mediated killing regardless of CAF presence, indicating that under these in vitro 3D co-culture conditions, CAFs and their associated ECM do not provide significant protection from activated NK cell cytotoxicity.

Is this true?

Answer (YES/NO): NO